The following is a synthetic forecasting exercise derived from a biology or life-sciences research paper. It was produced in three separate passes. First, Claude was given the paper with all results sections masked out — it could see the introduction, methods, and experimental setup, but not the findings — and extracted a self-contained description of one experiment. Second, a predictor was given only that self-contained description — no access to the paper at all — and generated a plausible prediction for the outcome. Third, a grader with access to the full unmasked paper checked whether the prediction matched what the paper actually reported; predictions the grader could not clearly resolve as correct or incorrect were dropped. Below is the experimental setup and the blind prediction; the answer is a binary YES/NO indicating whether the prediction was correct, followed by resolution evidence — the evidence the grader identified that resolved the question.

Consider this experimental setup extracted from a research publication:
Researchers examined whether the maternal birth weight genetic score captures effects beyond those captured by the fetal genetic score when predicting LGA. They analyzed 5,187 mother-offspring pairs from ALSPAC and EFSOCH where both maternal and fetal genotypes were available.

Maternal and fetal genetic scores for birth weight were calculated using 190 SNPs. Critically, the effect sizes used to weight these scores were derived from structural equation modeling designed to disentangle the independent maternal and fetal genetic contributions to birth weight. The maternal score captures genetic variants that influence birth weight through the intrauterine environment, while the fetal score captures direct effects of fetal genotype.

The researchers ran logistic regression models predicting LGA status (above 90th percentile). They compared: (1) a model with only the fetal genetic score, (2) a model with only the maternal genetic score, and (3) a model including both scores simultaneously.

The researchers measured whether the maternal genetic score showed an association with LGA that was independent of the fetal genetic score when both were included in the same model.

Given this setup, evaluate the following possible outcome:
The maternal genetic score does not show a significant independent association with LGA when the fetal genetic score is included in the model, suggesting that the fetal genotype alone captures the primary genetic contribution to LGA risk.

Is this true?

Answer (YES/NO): NO